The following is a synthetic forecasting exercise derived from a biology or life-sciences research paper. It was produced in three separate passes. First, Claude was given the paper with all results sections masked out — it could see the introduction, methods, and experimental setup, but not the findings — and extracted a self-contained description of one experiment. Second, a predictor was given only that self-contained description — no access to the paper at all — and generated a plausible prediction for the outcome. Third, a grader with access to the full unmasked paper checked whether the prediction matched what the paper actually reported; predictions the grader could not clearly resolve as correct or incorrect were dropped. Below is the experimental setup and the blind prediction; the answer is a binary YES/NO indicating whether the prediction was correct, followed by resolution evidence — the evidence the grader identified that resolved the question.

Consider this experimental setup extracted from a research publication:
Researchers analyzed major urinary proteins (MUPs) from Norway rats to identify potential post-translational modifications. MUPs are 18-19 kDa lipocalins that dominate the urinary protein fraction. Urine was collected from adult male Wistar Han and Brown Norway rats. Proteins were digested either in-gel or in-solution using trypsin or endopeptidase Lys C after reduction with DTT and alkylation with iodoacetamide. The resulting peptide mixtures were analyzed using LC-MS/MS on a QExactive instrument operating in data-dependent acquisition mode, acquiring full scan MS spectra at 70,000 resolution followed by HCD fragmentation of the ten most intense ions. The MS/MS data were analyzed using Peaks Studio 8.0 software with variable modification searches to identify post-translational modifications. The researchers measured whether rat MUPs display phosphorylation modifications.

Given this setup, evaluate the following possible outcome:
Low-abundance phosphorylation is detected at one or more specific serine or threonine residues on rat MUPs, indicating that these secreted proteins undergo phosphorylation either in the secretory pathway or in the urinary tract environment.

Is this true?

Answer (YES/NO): YES